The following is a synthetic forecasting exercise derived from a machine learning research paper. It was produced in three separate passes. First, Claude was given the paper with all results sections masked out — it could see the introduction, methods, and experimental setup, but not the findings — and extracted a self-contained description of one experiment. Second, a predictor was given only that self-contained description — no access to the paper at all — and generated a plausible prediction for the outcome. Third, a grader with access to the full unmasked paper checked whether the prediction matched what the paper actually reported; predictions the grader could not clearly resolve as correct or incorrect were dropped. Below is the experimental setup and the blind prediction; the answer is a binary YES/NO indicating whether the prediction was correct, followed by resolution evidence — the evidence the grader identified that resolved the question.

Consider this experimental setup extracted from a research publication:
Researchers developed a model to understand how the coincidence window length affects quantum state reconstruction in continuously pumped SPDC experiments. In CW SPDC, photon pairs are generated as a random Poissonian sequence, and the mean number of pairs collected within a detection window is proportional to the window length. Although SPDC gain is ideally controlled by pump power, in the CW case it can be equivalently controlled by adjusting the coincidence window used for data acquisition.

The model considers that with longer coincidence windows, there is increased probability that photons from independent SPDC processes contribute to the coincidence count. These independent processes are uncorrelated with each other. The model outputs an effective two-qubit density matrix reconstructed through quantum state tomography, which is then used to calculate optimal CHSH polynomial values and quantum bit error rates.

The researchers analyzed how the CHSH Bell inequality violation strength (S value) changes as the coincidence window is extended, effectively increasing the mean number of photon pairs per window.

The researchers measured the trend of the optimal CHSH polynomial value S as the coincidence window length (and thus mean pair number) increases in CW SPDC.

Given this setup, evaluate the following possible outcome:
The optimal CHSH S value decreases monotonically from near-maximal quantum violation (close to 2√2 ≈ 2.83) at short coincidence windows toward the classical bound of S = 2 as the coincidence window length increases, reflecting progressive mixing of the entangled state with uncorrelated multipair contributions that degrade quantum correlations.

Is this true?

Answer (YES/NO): YES